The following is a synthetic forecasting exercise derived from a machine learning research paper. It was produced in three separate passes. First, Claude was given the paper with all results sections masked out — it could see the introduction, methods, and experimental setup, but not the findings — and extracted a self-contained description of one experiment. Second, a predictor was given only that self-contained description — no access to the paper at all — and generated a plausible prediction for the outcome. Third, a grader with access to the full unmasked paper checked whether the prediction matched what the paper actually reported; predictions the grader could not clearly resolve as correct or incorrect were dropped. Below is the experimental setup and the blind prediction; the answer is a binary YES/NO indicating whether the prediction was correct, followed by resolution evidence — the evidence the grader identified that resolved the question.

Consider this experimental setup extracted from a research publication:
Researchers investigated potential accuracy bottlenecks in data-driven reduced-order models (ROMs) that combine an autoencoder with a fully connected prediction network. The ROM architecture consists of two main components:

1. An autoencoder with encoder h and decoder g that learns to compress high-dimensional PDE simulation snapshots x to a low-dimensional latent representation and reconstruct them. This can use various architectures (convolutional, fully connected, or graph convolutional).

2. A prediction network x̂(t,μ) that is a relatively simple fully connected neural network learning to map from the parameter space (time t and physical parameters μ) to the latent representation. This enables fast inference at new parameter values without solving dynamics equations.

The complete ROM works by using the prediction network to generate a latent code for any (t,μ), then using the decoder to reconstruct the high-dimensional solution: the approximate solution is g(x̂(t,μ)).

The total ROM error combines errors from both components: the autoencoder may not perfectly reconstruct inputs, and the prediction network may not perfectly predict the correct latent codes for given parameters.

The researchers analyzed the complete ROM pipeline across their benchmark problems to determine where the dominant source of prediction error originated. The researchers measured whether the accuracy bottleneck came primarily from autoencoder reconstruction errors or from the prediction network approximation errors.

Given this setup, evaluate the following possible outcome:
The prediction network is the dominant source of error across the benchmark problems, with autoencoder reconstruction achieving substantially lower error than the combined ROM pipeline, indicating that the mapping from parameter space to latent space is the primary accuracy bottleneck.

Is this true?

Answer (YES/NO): YES